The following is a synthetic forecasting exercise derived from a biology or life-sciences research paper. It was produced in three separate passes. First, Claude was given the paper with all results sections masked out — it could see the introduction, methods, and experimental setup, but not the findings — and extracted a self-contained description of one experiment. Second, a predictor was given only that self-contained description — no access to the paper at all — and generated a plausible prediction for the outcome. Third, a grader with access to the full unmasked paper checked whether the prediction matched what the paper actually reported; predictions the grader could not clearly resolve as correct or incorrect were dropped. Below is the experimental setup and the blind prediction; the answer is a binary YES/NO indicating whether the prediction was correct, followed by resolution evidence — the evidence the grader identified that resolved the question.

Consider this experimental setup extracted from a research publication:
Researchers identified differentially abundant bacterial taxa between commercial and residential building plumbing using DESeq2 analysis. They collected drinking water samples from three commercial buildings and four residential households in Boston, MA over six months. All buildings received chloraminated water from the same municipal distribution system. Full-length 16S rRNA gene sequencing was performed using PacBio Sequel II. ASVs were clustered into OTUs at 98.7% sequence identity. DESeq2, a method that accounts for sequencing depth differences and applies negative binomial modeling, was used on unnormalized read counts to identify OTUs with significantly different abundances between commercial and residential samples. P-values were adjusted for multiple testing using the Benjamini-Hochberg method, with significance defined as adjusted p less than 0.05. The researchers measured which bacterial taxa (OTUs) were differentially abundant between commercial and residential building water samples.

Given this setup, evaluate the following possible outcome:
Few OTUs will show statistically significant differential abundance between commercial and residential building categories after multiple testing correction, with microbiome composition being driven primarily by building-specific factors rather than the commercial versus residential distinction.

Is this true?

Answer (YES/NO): NO